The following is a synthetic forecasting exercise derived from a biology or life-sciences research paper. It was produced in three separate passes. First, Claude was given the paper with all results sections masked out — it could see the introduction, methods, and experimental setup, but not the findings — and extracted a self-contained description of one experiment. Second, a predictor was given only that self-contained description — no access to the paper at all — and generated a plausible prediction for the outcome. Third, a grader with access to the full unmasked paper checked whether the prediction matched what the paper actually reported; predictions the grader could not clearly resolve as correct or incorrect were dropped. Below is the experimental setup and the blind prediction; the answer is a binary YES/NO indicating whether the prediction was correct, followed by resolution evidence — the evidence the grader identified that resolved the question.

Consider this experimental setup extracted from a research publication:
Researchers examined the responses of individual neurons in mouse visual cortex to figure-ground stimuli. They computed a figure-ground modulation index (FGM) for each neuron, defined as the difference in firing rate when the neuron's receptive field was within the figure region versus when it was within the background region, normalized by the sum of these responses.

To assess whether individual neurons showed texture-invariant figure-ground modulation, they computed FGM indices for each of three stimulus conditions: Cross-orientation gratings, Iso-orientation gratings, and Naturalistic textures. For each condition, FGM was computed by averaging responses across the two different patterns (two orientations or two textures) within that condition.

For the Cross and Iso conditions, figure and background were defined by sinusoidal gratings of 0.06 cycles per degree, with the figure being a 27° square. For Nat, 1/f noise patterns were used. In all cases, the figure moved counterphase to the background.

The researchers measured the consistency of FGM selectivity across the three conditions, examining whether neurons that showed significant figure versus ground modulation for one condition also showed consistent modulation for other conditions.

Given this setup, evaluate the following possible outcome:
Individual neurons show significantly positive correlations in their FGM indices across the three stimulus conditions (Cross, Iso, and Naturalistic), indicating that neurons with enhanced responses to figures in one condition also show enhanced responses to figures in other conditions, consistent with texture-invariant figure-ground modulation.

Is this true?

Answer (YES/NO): NO